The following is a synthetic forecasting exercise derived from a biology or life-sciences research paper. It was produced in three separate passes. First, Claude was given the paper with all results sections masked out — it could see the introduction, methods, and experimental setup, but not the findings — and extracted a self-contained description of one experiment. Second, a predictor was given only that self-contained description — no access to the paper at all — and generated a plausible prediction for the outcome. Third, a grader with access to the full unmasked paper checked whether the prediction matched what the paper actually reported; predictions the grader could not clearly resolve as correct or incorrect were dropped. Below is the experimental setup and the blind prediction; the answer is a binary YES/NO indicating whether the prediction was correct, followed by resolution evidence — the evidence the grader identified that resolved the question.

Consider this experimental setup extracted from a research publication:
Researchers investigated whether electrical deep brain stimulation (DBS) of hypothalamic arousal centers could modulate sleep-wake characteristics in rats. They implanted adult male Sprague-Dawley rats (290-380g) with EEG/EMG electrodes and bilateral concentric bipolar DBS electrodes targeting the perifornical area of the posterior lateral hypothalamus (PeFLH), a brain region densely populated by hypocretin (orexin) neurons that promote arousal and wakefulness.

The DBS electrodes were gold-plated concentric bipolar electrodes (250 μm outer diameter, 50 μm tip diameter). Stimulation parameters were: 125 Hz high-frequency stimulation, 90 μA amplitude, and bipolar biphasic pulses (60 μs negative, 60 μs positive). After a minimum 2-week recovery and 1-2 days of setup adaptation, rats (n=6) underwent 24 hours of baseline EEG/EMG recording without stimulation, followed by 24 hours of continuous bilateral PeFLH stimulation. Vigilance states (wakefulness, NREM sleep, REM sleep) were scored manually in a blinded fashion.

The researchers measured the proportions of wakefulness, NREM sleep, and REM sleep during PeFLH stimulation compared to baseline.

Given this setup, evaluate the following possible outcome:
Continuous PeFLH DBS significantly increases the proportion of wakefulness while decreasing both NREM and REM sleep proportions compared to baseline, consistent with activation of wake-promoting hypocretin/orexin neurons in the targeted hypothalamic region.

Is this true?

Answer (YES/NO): NO